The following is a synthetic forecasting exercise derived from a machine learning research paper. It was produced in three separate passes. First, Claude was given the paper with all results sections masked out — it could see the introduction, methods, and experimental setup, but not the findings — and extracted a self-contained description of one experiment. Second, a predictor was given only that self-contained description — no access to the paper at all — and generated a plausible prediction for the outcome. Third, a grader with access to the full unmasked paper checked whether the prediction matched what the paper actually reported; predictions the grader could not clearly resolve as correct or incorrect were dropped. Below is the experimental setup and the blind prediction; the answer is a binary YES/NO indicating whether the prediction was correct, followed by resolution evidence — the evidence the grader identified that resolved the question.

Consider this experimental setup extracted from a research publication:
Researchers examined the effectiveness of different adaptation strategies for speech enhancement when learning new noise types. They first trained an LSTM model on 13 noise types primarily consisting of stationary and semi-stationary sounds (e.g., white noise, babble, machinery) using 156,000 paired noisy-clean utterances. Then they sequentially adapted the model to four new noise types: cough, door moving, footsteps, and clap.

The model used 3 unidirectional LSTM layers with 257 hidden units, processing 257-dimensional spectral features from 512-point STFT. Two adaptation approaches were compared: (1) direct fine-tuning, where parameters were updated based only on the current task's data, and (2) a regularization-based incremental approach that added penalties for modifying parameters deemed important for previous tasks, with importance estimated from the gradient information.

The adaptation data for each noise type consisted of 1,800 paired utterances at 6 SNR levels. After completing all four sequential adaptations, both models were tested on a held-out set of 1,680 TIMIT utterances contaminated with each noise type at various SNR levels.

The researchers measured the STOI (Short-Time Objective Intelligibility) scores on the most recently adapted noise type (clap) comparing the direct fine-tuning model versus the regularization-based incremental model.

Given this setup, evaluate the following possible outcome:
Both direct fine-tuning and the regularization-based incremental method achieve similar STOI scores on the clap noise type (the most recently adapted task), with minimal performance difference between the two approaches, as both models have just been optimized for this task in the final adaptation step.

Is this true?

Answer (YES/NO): YES